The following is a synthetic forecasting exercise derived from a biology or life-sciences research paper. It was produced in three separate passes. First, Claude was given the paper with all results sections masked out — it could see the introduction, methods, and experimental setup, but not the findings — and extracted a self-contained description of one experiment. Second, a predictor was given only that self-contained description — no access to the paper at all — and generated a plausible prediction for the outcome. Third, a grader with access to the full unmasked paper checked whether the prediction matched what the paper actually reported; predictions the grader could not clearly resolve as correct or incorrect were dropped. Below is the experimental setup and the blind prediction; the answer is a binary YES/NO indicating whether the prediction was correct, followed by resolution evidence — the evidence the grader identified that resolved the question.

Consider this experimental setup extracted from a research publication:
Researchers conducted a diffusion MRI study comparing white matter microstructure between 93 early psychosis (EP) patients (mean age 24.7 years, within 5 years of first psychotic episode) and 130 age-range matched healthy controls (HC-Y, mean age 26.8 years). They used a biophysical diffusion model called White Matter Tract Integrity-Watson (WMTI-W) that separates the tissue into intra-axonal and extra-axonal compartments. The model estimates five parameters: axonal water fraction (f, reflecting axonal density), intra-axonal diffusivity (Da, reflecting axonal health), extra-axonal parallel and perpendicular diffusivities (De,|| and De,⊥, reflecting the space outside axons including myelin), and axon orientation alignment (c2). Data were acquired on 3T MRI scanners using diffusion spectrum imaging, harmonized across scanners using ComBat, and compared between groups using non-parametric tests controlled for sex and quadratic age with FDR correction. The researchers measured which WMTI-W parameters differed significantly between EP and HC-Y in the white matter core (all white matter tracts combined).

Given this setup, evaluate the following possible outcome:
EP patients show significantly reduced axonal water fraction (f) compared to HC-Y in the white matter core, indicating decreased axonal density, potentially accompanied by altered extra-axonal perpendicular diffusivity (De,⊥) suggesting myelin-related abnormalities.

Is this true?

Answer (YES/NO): YES